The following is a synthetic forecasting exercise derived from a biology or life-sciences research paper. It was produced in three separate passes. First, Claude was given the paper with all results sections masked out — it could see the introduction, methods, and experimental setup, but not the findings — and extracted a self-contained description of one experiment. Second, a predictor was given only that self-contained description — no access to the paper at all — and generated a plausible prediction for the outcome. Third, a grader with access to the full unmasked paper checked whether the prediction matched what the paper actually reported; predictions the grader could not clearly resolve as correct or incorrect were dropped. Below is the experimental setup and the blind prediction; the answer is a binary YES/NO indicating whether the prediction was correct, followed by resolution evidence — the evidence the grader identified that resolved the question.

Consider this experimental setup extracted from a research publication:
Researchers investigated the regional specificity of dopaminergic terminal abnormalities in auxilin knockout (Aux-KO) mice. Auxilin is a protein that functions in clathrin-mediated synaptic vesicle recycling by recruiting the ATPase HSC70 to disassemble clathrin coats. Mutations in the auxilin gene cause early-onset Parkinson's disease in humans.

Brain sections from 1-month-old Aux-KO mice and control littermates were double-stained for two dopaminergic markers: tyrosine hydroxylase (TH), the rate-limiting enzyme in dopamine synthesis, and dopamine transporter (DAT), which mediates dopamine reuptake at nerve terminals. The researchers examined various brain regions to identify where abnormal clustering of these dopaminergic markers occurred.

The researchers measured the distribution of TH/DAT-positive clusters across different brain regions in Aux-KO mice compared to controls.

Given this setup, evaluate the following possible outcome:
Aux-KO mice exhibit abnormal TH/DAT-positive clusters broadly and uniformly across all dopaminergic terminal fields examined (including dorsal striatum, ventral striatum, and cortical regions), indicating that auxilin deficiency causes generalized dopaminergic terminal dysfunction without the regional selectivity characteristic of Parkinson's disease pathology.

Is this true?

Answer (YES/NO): NO